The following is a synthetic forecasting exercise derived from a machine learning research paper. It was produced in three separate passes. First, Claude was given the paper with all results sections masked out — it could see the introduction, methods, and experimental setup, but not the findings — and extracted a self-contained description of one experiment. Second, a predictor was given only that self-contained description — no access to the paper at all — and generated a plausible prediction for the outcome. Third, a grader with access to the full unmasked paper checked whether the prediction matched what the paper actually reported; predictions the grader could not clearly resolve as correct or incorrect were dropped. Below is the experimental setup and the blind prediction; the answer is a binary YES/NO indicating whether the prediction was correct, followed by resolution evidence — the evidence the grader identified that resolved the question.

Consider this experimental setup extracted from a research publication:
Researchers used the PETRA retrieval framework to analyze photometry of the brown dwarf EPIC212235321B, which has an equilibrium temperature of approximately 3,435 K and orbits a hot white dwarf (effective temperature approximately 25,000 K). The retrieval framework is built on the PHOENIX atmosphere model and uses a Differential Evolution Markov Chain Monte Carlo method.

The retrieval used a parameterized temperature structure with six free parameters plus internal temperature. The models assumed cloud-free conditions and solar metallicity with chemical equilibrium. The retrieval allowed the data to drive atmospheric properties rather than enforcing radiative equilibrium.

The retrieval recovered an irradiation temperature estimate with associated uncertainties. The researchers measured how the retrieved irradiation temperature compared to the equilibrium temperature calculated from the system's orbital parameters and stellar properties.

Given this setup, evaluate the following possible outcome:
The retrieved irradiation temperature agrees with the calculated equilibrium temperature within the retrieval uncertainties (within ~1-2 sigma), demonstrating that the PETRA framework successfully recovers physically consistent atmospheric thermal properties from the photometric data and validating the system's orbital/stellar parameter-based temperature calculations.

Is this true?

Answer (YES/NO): YES